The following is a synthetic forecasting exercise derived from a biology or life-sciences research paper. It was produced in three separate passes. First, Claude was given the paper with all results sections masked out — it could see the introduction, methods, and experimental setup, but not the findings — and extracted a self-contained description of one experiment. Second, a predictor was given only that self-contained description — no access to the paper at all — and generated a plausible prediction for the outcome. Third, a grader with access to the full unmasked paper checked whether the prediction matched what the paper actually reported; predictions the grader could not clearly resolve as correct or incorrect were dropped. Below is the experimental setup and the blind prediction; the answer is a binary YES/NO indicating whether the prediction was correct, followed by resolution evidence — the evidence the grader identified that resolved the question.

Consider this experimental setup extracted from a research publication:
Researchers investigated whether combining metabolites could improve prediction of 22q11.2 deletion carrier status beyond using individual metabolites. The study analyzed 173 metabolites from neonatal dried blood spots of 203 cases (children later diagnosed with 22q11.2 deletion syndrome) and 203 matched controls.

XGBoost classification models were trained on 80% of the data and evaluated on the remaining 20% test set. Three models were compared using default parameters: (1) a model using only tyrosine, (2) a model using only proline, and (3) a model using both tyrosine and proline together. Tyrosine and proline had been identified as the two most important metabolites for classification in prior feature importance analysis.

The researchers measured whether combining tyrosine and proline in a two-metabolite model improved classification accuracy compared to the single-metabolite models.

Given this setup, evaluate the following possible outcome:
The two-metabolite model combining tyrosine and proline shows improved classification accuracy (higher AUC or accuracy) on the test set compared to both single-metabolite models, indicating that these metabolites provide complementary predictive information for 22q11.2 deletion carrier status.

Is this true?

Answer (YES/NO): YES